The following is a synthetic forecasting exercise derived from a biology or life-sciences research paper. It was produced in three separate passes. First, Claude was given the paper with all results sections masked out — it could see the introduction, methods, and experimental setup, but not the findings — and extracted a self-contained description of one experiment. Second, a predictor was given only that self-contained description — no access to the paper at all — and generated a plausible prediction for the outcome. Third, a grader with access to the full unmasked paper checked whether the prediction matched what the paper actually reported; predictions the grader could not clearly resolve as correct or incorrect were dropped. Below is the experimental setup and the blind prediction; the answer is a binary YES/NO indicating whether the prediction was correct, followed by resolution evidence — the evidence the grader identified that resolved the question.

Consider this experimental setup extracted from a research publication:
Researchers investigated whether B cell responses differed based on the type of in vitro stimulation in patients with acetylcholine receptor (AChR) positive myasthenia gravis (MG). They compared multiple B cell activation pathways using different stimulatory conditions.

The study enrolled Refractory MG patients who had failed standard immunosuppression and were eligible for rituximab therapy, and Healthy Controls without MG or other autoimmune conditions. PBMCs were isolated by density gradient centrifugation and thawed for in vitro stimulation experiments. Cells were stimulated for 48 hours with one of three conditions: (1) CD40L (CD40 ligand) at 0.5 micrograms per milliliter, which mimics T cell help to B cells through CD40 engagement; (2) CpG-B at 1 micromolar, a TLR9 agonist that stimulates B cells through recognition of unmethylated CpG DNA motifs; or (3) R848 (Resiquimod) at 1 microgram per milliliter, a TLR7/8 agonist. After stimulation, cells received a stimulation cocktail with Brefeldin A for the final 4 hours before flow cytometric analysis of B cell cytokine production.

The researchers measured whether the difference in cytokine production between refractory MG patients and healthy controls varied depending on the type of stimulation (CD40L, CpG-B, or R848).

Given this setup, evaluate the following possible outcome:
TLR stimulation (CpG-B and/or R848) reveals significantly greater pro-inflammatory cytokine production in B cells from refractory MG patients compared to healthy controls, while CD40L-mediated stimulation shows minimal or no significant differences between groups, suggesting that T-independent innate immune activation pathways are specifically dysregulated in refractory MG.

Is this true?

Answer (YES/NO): NO